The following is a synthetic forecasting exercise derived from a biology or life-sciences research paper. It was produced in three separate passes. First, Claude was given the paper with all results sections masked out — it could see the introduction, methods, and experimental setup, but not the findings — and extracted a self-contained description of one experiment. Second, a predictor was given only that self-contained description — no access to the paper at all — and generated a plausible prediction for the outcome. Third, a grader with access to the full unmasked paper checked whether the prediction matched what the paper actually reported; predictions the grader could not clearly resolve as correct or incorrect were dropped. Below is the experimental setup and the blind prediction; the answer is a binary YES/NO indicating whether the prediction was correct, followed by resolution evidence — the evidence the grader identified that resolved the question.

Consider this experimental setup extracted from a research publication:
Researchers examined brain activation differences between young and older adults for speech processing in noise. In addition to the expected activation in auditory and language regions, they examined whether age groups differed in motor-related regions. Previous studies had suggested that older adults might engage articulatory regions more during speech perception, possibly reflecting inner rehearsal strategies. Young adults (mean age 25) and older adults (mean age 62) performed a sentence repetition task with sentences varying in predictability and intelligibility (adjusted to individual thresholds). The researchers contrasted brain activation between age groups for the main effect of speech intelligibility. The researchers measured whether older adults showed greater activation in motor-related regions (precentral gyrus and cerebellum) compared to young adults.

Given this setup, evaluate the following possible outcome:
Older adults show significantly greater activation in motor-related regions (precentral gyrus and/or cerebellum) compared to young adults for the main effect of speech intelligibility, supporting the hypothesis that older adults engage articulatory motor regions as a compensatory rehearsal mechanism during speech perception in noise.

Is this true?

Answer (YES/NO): YES